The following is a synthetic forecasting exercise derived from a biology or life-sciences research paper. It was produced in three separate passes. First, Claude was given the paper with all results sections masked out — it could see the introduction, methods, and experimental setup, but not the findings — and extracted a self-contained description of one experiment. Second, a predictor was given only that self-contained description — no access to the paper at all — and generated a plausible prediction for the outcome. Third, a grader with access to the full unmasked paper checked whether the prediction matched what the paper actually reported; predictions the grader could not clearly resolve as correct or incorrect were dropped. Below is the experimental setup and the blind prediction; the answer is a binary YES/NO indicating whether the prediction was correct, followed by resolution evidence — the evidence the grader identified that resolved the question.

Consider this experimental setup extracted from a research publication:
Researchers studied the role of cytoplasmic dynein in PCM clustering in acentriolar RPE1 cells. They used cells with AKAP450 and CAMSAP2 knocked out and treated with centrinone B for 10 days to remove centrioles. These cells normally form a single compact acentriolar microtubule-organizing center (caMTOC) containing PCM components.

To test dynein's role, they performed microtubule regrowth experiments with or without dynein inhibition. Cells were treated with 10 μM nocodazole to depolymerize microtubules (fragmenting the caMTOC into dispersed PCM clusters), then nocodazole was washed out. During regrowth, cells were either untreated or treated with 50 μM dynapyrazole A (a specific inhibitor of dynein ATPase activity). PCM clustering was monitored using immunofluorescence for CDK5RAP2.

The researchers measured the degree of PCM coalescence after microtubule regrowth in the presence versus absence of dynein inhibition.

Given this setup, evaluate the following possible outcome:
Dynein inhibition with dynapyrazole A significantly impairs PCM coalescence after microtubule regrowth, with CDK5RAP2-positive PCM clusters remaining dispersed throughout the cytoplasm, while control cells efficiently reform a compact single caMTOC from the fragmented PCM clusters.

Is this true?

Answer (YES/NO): YES